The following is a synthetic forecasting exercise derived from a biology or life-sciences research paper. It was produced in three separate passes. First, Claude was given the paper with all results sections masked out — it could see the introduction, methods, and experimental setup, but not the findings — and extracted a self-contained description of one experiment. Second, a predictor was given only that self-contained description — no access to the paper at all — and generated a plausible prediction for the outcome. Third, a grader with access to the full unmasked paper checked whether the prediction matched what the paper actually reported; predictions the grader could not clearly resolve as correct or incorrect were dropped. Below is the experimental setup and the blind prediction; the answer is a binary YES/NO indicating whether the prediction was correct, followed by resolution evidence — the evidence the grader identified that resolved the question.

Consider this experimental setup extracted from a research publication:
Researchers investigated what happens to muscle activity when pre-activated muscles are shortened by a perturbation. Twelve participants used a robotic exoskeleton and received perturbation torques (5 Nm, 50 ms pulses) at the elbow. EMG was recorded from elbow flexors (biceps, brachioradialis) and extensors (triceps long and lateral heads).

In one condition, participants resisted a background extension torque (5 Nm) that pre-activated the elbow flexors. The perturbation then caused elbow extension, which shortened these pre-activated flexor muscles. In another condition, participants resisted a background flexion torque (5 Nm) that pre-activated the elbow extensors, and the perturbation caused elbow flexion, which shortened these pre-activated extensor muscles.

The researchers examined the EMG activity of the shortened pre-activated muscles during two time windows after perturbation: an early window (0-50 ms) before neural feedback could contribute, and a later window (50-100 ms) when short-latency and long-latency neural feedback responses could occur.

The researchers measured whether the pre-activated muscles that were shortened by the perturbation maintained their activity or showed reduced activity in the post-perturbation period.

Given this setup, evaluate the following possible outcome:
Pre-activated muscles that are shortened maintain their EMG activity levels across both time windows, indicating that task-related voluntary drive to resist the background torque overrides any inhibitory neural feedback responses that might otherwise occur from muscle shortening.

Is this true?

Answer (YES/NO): NO